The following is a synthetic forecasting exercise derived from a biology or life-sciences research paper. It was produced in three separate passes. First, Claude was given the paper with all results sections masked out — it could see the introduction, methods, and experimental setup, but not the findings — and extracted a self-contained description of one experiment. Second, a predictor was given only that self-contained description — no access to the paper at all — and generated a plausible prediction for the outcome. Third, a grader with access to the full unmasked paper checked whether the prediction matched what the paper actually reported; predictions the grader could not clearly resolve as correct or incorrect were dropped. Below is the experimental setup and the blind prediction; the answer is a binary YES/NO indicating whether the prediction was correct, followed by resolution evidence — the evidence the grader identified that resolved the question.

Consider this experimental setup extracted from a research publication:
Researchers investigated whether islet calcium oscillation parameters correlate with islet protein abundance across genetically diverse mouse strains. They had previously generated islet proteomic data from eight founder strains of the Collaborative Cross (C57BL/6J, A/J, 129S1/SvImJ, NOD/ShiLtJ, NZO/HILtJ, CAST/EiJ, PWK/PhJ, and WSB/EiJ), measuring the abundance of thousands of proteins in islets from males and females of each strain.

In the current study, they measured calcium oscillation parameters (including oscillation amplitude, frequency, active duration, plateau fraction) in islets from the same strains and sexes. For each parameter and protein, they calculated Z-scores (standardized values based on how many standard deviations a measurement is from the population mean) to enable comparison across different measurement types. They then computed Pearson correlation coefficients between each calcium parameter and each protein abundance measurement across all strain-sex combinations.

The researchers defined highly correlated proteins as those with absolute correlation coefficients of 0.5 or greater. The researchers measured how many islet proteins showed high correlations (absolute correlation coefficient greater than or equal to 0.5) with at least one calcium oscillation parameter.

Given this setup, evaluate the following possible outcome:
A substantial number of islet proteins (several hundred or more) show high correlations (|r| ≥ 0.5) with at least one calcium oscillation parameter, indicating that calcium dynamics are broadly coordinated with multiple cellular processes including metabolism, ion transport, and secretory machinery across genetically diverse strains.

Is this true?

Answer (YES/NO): YES